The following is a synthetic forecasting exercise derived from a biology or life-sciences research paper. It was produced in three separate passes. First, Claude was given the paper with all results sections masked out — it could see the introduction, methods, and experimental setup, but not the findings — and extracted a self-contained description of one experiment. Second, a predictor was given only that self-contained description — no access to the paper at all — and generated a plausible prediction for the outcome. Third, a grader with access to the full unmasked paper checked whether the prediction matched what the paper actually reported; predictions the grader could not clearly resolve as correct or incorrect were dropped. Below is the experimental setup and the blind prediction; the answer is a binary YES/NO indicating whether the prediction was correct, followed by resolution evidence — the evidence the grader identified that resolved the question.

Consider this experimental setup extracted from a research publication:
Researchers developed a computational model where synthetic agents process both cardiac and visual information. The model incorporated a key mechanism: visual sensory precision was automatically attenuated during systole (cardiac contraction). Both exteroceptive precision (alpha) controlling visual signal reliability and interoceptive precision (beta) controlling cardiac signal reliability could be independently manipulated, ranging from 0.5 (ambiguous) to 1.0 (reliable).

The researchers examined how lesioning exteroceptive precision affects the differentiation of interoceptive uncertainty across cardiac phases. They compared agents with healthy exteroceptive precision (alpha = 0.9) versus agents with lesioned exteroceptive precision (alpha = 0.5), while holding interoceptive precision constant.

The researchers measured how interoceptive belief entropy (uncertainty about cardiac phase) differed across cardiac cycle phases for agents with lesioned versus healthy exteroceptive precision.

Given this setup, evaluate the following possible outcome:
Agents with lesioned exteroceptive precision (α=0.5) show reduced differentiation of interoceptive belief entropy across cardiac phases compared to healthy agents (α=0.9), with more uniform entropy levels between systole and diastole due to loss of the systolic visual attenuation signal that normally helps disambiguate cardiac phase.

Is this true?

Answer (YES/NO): YES